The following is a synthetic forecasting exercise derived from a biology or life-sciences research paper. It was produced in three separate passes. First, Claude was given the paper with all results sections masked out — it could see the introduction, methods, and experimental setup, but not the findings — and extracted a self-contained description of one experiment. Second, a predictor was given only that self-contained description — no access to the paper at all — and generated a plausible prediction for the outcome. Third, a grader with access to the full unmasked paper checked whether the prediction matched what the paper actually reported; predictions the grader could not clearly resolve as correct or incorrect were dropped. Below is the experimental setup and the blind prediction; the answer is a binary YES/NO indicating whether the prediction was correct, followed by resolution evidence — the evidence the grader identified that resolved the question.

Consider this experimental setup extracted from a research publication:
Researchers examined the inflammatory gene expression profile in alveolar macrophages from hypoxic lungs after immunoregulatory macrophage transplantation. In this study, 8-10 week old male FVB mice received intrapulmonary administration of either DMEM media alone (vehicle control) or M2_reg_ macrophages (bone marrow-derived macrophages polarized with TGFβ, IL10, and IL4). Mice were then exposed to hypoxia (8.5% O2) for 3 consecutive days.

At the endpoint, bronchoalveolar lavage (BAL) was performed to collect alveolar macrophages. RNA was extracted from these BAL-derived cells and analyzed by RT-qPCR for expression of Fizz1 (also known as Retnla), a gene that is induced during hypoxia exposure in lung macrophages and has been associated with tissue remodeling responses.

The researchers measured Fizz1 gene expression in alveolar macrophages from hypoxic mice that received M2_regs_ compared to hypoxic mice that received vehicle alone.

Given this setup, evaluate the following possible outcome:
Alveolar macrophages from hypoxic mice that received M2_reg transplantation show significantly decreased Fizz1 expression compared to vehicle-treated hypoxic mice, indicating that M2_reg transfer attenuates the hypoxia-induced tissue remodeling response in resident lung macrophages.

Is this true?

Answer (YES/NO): YES